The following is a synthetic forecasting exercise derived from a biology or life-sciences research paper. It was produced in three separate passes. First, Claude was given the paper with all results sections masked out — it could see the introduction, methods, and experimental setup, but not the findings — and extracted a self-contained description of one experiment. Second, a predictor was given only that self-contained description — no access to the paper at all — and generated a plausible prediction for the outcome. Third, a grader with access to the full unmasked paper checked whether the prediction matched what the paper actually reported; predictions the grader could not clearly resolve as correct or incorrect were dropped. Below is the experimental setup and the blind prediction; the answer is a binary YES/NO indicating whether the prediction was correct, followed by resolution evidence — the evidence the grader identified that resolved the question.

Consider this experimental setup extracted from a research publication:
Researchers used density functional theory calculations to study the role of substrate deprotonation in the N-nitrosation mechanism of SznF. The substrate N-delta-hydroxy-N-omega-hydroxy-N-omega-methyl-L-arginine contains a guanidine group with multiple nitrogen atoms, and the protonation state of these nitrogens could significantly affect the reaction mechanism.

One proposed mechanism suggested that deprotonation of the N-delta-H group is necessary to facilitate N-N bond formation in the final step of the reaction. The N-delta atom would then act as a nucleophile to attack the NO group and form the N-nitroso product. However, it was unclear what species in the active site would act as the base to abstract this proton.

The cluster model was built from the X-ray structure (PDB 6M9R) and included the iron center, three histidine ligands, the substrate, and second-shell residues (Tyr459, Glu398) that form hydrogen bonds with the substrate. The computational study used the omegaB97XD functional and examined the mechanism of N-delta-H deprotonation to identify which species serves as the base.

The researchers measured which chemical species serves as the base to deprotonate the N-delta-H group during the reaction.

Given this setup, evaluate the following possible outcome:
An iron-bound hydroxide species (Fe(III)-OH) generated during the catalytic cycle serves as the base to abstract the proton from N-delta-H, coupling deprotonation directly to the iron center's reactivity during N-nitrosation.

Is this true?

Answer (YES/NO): NO